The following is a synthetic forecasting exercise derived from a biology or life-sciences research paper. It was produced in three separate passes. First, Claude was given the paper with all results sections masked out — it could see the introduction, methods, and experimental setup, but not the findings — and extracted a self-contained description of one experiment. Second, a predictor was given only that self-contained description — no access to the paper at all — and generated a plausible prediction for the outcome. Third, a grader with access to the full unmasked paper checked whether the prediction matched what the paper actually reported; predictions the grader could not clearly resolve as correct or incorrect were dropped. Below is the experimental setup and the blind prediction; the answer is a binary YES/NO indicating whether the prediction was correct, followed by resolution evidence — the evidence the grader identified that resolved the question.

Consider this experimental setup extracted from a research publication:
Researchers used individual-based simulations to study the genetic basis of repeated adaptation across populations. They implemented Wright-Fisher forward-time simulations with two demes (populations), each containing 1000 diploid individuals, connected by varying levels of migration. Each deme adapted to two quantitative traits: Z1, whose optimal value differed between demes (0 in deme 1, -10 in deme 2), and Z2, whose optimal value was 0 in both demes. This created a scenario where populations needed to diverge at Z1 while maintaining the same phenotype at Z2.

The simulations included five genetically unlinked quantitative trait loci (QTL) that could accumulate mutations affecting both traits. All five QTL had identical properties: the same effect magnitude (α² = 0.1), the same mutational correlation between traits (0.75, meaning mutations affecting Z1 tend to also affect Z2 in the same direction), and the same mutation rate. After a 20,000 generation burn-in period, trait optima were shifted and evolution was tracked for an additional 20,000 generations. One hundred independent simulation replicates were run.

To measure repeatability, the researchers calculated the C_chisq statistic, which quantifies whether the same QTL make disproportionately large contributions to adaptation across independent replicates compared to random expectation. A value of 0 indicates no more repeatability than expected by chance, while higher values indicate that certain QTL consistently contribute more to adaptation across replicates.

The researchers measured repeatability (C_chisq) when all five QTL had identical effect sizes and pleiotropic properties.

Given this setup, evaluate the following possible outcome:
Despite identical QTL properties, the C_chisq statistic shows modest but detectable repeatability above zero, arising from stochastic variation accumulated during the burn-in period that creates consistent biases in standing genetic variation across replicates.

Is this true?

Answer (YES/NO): NO